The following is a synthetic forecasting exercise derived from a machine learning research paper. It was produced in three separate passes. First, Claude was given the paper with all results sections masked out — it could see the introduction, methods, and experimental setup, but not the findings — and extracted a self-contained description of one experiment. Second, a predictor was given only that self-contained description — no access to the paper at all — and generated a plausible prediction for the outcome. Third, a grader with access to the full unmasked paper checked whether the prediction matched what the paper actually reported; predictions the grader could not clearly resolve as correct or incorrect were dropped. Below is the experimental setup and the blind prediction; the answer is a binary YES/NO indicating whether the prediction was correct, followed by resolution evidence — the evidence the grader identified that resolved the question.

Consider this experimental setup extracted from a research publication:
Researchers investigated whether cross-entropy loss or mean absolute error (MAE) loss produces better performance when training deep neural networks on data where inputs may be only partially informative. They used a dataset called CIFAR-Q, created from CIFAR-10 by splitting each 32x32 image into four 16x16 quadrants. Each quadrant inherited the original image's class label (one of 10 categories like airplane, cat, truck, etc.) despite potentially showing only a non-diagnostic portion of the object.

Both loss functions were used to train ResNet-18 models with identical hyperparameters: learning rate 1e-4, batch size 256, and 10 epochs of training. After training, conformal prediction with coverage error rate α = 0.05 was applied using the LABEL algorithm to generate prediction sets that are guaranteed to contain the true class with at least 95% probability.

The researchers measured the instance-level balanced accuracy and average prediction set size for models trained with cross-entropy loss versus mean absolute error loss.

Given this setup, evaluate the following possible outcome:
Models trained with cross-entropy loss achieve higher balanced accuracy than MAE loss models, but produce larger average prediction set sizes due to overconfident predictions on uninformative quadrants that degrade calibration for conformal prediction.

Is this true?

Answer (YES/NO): NO